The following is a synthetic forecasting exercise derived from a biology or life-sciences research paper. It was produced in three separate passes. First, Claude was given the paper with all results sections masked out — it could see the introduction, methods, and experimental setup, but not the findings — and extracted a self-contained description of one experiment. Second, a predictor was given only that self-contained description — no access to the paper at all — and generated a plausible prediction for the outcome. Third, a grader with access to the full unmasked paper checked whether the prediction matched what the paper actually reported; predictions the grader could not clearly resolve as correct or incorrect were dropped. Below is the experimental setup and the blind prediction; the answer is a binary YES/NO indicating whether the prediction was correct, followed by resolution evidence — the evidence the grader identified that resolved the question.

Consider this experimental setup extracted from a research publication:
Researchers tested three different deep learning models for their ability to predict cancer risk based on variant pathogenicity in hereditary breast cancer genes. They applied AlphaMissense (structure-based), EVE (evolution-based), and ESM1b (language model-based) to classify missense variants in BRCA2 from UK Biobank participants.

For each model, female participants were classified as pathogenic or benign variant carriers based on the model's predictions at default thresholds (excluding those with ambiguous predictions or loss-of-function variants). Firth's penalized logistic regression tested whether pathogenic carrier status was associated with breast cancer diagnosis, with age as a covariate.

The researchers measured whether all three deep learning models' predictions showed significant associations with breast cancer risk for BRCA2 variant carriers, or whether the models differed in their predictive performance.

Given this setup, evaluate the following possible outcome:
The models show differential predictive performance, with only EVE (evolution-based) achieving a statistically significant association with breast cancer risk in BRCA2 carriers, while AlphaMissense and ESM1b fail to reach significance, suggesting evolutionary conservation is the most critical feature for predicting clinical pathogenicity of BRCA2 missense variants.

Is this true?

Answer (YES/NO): NO